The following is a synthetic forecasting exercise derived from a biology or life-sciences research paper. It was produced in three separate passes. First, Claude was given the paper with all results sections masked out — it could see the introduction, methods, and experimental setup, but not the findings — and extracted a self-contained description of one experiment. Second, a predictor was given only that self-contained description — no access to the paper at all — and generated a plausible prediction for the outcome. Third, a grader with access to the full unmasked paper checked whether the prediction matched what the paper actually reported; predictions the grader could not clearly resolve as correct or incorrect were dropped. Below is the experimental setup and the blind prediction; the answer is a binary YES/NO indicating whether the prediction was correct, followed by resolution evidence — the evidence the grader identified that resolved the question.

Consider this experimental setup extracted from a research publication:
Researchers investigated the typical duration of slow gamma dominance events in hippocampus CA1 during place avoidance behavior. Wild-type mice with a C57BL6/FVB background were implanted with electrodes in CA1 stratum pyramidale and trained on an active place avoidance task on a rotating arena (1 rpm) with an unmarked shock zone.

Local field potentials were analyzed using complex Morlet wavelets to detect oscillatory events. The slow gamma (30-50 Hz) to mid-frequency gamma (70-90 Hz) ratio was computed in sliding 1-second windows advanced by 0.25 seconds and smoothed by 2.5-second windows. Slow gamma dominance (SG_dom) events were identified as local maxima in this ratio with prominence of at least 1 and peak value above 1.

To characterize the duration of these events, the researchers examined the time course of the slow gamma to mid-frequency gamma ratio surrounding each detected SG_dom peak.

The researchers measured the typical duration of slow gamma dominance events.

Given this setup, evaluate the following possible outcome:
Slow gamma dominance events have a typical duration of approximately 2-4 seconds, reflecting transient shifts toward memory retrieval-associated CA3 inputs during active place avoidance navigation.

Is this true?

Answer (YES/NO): YES